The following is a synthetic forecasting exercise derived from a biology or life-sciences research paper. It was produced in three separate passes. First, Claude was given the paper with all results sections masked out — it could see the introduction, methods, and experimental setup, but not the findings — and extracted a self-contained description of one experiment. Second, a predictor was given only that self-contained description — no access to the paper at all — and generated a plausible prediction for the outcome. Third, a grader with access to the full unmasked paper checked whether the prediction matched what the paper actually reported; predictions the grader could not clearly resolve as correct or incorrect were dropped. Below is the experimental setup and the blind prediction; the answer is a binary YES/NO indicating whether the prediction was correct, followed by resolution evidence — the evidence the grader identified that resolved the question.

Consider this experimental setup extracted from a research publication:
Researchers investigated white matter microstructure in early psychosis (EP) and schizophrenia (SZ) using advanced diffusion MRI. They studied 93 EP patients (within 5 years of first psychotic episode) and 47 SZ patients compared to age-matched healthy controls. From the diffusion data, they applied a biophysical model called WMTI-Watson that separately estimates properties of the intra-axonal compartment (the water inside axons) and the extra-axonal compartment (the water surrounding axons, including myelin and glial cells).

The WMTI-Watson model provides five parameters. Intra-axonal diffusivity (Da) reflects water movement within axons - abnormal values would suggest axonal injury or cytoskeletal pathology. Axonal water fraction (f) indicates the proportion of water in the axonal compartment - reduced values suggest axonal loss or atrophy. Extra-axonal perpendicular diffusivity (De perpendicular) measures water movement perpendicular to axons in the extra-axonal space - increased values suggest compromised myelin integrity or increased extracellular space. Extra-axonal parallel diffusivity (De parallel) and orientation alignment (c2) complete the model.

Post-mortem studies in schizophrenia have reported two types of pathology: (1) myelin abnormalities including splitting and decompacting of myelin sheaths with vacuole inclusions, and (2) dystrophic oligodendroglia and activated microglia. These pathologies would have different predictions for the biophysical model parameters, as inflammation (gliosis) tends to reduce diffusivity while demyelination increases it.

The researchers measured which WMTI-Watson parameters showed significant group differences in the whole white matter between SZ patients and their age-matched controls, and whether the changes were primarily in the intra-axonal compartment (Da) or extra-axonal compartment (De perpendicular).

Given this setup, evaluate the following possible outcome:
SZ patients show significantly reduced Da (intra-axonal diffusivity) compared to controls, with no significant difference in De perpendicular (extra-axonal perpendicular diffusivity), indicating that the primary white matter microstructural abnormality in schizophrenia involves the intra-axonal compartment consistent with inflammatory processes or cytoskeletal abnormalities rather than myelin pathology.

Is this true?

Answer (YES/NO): NO